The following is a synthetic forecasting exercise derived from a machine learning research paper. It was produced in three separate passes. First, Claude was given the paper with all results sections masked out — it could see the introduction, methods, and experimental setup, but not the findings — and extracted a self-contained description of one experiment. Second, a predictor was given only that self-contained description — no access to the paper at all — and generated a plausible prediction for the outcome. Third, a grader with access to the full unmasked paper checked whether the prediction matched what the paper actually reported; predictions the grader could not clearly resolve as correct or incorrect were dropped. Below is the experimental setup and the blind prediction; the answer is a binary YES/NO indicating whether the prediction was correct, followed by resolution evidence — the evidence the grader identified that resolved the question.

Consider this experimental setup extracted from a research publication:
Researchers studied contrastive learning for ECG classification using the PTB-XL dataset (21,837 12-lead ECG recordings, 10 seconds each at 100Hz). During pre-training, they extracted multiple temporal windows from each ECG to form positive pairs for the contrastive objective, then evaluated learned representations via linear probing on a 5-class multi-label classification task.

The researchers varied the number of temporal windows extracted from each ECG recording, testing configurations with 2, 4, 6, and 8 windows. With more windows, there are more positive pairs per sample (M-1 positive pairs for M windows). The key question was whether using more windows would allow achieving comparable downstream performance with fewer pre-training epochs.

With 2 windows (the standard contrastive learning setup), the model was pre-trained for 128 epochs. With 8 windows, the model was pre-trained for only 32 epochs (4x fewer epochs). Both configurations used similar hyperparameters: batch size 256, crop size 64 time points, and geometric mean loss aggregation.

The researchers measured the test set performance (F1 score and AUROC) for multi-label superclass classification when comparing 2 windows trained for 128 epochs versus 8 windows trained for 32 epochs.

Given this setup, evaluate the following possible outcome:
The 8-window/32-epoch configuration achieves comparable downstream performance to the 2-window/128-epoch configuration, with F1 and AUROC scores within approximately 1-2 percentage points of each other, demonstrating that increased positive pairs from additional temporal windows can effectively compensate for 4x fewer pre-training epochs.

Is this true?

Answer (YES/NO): YES